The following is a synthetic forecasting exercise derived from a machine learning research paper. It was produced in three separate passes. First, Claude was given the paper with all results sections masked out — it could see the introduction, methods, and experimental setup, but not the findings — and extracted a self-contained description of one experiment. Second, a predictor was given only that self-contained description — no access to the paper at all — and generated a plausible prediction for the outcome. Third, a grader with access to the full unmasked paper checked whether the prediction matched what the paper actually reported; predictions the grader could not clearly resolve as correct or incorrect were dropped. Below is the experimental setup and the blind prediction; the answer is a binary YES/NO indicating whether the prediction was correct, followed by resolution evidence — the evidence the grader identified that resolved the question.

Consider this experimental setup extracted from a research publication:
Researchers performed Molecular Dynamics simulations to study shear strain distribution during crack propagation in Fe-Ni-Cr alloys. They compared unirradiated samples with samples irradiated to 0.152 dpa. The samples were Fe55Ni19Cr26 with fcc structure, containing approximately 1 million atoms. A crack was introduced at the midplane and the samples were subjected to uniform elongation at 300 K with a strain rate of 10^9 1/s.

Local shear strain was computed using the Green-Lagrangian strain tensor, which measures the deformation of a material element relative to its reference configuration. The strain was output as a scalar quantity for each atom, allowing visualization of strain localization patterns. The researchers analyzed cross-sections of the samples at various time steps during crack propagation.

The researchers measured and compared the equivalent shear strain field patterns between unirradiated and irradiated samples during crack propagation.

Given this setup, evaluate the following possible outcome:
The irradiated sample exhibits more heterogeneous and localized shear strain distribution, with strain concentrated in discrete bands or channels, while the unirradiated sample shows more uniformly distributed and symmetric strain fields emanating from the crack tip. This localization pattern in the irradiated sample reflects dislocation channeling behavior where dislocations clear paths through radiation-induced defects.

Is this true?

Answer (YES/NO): NO